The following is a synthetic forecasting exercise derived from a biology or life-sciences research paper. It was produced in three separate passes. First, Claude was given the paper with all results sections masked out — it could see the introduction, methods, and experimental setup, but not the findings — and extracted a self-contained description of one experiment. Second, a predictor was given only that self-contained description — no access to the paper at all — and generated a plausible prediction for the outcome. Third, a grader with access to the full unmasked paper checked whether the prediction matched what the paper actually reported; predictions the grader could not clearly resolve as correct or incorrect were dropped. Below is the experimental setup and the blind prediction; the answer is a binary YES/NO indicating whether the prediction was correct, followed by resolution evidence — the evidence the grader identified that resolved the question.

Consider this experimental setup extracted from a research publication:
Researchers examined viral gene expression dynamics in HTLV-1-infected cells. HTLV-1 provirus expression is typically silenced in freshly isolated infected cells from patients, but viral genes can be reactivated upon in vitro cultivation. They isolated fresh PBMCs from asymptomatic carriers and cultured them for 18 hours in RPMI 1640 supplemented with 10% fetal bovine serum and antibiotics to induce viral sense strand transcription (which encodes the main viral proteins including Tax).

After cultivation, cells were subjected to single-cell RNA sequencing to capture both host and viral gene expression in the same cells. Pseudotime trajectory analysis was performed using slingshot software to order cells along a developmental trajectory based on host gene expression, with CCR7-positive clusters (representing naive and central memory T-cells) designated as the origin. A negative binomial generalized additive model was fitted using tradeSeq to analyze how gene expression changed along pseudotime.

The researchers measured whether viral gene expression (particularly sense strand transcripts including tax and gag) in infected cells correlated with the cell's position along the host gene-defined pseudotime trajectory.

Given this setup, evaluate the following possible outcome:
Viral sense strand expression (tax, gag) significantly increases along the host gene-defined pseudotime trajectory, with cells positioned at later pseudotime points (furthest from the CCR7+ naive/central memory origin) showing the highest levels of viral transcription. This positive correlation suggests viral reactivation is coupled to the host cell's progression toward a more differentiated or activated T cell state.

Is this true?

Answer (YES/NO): YES